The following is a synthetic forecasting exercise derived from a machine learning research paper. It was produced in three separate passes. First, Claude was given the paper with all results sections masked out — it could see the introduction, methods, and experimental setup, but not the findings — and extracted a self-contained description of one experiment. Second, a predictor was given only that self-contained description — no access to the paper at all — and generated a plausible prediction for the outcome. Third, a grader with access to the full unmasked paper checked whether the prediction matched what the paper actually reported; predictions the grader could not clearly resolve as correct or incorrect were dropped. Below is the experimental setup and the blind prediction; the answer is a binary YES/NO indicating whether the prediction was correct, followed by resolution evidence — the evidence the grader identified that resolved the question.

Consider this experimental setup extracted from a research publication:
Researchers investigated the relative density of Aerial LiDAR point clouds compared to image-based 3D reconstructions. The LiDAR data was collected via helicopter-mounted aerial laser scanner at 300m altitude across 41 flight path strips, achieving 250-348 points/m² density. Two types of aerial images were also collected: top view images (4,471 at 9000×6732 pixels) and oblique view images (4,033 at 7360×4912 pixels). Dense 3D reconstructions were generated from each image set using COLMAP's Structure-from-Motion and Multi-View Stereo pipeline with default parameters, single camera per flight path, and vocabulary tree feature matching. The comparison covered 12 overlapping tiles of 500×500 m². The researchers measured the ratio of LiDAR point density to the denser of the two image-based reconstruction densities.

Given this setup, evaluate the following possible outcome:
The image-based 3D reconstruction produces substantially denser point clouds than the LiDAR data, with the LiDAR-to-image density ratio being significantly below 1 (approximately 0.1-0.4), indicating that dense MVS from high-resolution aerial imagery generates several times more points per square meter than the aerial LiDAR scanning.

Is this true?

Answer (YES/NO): NO